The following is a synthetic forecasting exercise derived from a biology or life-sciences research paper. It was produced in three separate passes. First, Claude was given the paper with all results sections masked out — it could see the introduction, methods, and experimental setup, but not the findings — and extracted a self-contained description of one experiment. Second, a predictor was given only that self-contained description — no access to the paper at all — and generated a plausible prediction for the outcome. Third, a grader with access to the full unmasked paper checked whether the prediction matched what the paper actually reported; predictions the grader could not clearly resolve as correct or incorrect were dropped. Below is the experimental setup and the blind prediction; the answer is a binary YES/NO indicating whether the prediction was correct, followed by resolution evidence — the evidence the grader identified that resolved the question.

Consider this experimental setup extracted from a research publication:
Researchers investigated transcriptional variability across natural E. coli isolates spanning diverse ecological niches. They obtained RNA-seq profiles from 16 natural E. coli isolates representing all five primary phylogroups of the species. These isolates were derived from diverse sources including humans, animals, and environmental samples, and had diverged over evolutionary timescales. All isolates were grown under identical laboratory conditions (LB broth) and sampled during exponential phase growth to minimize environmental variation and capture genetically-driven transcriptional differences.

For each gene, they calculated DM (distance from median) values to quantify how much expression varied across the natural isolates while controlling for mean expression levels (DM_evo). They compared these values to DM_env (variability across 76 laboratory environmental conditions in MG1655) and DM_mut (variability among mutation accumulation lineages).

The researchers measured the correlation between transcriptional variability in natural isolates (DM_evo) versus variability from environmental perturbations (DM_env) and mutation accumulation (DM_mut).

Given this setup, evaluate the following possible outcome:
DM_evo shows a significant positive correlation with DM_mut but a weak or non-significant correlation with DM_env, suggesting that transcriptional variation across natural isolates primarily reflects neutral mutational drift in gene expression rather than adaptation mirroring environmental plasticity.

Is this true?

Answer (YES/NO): NO